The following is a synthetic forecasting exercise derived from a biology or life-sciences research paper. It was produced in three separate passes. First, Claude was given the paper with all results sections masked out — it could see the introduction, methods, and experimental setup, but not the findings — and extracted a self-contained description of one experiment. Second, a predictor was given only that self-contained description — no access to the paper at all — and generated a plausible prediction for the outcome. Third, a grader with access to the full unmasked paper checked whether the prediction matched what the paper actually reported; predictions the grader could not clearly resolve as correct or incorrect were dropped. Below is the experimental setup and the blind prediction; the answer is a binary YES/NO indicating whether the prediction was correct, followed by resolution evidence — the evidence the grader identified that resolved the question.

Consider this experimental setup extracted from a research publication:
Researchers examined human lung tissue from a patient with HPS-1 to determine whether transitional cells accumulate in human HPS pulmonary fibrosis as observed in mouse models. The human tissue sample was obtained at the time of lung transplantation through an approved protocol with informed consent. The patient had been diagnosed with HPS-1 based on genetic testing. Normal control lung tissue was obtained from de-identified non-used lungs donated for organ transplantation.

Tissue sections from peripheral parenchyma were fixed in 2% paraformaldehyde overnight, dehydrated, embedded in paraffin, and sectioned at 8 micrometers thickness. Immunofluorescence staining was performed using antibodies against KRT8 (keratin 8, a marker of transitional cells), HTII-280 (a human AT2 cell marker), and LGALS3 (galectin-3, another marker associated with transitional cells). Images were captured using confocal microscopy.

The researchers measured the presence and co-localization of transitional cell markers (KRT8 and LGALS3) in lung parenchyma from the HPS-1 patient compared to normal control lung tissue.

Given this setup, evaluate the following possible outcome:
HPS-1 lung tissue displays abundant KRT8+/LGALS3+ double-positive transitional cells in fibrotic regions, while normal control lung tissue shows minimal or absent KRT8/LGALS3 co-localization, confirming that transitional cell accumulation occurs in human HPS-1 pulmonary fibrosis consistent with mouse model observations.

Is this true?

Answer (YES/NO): NO